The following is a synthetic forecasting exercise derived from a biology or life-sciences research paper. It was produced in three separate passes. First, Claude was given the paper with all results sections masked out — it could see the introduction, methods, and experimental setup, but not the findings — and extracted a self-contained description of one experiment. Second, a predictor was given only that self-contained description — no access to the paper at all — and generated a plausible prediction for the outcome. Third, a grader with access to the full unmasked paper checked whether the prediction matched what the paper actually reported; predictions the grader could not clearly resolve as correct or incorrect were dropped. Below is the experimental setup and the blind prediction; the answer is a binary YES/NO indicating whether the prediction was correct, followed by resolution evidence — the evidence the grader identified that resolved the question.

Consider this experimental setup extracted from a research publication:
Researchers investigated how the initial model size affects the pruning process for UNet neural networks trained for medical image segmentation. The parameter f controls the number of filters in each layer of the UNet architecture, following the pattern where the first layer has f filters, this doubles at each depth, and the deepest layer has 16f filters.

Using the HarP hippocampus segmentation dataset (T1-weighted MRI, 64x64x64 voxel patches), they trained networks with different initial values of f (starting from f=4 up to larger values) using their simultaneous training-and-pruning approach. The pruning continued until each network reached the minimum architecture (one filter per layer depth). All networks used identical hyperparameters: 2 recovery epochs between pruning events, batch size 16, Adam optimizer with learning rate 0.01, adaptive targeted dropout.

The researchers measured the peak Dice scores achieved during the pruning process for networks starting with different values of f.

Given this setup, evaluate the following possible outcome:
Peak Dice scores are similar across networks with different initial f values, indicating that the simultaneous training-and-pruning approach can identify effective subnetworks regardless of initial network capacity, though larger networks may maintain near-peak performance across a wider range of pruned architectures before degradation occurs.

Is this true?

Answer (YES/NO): YES